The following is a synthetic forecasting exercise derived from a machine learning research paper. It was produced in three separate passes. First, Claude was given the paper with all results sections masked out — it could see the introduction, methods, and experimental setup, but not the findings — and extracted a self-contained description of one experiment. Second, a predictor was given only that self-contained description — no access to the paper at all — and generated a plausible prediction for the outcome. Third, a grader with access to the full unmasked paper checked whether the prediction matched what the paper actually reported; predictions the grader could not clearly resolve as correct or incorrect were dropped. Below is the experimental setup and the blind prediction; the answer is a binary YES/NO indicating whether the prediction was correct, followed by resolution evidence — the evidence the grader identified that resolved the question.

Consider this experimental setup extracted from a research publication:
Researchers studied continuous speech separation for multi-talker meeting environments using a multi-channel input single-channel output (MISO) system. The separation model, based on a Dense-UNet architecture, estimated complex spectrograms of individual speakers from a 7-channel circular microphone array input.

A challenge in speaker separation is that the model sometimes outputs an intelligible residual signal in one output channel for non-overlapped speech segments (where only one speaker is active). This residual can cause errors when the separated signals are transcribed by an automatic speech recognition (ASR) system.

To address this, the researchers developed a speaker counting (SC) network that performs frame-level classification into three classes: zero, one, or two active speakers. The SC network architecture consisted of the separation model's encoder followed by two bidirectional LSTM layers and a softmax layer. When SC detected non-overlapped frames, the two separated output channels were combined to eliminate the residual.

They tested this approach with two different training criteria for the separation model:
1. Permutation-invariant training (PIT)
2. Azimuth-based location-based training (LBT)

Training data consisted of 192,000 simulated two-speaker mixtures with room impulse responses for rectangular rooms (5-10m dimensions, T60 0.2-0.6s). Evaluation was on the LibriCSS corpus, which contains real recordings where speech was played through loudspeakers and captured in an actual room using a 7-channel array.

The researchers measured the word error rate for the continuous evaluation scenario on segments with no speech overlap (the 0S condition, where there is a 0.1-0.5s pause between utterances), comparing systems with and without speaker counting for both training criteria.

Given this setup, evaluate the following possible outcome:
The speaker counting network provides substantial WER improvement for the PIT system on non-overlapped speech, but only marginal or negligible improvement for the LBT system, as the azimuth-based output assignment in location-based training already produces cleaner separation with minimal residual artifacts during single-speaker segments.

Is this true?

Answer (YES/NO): NO